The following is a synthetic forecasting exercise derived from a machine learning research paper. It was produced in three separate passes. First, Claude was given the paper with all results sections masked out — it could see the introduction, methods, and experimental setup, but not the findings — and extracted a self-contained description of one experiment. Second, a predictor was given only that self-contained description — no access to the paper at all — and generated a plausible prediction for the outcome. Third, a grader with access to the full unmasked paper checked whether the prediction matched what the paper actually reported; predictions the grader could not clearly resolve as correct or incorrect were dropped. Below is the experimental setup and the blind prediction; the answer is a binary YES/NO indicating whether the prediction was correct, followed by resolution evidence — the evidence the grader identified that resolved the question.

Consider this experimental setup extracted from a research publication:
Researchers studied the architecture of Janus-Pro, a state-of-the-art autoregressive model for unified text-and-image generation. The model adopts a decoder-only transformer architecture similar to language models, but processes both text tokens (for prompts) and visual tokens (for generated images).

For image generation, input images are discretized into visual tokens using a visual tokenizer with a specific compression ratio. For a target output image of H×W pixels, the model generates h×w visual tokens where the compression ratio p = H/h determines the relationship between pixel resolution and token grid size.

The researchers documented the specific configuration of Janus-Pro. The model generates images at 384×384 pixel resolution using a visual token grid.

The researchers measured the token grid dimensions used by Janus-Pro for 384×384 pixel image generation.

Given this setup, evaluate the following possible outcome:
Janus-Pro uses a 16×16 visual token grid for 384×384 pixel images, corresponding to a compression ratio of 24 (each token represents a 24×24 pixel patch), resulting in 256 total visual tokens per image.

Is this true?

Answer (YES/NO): NO